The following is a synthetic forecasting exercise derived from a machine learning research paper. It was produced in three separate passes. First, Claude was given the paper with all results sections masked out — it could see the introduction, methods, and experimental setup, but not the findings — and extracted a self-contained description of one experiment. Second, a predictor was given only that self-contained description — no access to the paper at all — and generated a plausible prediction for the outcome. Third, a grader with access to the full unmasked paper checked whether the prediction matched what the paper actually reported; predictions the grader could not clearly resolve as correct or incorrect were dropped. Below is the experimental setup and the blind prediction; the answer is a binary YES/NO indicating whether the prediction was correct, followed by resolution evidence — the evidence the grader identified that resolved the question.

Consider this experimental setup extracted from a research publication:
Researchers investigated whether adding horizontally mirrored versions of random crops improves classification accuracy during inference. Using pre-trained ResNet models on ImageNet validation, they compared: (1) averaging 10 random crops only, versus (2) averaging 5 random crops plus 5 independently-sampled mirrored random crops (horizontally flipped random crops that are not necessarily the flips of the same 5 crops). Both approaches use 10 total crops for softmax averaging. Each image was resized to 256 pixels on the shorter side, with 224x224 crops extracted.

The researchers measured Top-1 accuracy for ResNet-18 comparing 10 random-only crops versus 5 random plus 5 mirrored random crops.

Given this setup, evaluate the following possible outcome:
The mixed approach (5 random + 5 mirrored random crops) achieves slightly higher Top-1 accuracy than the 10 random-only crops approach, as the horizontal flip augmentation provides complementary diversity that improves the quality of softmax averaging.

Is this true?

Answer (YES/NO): YES